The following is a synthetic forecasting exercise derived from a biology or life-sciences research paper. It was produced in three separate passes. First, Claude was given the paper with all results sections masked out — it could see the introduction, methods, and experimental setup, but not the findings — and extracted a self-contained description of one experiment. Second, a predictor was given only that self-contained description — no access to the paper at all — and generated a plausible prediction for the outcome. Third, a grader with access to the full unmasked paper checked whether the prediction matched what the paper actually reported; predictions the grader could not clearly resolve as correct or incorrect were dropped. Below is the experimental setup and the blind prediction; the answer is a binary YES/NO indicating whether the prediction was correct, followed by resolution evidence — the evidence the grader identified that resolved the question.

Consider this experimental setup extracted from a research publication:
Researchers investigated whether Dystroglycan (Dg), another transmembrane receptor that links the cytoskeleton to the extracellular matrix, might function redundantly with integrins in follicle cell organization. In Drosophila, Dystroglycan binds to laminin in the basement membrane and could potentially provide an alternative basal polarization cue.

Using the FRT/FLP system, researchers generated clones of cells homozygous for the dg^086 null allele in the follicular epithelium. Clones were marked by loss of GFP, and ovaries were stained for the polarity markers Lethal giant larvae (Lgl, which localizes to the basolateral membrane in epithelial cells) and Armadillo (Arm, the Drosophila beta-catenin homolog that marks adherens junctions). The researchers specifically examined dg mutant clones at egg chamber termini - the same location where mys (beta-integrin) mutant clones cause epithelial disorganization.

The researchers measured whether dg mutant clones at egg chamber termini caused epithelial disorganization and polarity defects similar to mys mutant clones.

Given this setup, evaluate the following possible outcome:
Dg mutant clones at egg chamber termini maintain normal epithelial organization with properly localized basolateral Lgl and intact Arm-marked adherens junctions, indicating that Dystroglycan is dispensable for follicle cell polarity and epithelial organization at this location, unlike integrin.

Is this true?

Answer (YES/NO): YES